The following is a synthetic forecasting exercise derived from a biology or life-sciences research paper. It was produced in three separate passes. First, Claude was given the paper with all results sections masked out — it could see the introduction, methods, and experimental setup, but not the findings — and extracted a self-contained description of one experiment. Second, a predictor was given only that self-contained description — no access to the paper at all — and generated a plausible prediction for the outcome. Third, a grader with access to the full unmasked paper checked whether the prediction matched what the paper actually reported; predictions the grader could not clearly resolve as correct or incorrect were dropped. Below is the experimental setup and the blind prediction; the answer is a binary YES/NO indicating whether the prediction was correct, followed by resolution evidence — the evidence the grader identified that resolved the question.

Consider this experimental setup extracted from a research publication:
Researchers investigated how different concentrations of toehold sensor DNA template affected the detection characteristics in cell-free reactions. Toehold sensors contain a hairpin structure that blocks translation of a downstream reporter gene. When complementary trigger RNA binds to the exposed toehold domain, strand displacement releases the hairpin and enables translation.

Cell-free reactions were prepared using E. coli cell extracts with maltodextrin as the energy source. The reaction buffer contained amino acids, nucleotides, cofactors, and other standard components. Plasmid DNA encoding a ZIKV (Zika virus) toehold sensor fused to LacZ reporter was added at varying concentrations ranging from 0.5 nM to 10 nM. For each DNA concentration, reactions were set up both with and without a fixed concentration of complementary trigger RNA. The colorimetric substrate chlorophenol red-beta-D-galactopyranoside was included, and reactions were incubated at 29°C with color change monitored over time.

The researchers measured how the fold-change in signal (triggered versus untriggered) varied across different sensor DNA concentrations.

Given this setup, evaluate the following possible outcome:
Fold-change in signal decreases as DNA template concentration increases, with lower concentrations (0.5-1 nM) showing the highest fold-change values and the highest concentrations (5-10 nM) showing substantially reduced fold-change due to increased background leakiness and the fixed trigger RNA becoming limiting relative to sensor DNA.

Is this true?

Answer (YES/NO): NO